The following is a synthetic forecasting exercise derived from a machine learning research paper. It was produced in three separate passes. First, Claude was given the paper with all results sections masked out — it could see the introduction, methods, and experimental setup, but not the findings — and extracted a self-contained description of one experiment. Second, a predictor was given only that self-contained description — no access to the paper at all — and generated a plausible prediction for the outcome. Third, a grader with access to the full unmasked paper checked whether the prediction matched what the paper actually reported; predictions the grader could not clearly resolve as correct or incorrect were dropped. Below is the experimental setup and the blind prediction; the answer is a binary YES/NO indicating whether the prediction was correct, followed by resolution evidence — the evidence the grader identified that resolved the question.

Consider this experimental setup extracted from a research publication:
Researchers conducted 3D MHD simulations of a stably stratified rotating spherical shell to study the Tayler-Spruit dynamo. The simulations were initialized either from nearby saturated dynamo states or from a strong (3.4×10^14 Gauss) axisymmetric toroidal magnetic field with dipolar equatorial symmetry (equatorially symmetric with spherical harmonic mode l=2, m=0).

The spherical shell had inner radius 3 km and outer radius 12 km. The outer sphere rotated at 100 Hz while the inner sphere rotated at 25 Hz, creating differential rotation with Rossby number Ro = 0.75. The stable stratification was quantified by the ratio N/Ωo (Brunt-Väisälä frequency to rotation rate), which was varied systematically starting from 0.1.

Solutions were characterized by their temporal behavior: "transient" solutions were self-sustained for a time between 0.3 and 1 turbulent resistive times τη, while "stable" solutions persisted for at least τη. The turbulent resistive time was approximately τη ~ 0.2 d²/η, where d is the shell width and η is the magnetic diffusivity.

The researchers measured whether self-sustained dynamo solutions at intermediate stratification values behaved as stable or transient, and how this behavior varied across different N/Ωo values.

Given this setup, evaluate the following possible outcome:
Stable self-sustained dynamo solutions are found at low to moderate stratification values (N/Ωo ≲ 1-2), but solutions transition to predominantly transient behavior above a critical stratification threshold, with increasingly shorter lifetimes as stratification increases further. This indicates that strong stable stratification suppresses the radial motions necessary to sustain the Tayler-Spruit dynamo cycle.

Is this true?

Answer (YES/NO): NO